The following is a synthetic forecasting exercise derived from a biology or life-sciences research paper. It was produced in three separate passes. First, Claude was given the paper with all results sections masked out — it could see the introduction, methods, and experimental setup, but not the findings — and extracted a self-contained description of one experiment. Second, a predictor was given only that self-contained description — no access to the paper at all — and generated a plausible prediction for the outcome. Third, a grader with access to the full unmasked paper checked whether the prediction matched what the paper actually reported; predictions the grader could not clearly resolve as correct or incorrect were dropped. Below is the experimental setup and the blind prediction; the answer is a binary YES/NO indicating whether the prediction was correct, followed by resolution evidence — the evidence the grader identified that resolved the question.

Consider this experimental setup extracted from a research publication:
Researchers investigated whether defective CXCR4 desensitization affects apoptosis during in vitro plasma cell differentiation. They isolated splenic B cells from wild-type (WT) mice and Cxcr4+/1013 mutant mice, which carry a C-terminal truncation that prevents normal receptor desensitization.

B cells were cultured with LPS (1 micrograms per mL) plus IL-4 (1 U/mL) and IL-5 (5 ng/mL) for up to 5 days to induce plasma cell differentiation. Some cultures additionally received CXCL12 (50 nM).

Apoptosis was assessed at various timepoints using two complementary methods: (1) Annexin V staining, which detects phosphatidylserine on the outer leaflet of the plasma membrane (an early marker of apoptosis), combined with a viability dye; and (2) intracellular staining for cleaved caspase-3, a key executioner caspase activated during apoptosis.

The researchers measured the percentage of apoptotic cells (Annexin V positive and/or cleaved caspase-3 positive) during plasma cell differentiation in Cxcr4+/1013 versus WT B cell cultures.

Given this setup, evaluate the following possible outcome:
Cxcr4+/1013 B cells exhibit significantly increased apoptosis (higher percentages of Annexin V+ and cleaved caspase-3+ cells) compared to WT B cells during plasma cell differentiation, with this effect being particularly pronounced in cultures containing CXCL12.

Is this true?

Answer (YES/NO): NO